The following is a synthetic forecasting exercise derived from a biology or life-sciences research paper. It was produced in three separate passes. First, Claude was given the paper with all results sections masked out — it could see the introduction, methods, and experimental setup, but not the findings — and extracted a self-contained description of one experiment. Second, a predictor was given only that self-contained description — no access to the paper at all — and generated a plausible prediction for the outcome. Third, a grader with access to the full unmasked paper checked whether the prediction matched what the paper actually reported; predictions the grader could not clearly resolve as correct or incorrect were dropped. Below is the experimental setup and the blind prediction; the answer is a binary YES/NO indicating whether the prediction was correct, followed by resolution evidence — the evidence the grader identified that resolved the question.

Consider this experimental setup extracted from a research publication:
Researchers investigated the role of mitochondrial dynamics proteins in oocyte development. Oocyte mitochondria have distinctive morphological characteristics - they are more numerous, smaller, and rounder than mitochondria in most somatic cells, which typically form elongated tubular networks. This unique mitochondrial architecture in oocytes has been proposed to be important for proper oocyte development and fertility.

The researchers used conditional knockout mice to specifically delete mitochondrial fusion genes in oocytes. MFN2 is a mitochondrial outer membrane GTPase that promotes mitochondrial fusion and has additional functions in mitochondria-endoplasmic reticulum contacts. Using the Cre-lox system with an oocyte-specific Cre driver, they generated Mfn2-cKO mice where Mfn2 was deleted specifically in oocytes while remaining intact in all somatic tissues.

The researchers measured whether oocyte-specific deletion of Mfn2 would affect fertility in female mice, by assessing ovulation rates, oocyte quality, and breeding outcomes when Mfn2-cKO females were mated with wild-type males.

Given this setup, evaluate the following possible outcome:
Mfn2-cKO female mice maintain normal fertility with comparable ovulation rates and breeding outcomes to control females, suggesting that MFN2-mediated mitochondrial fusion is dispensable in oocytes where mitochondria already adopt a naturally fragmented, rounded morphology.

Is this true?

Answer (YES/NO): YES